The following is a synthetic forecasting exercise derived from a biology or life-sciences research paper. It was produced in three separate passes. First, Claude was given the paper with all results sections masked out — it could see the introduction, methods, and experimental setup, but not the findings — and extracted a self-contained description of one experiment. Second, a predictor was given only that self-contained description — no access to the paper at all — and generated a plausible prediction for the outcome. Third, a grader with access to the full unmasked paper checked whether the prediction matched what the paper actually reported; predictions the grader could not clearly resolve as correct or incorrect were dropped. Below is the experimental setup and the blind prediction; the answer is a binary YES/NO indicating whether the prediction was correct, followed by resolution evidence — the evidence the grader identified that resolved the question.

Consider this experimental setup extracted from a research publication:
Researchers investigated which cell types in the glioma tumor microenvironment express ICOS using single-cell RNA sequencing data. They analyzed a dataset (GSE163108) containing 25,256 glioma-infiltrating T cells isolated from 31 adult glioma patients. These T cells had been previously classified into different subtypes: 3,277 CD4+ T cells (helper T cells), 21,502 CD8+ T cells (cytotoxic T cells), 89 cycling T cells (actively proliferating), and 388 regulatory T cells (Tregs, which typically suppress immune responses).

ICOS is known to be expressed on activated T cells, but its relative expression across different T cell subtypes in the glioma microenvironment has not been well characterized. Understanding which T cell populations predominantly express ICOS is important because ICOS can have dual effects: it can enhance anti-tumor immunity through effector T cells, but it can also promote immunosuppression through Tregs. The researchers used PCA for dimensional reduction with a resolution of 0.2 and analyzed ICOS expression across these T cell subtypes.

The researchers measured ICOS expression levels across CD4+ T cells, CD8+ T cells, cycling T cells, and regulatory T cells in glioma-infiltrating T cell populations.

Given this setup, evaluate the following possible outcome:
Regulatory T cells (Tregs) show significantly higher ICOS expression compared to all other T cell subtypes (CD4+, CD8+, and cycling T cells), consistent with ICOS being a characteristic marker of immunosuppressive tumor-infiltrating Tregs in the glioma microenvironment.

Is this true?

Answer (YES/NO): YES